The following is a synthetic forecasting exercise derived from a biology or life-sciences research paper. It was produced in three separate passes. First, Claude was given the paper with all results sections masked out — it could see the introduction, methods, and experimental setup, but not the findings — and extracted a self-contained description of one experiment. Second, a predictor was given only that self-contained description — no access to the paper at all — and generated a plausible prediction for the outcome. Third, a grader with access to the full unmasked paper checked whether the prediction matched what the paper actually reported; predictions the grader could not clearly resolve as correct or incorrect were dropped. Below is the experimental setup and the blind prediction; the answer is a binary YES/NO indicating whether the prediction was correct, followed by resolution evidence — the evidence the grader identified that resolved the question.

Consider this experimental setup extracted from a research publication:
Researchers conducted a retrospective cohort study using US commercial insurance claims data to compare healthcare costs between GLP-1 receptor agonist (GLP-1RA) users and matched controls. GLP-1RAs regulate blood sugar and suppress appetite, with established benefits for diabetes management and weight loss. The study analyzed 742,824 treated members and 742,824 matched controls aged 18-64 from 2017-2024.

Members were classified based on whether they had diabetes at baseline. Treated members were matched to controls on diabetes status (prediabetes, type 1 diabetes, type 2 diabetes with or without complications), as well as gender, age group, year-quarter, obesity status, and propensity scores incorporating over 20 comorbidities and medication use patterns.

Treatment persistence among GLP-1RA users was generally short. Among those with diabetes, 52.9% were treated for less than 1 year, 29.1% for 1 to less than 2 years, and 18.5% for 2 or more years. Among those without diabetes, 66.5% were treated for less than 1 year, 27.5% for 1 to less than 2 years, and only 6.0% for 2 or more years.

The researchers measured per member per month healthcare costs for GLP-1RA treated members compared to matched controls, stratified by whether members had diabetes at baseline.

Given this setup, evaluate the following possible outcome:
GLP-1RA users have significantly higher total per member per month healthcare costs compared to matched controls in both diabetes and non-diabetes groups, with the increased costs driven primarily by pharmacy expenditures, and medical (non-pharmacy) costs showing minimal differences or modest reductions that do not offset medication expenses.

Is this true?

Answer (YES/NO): NO